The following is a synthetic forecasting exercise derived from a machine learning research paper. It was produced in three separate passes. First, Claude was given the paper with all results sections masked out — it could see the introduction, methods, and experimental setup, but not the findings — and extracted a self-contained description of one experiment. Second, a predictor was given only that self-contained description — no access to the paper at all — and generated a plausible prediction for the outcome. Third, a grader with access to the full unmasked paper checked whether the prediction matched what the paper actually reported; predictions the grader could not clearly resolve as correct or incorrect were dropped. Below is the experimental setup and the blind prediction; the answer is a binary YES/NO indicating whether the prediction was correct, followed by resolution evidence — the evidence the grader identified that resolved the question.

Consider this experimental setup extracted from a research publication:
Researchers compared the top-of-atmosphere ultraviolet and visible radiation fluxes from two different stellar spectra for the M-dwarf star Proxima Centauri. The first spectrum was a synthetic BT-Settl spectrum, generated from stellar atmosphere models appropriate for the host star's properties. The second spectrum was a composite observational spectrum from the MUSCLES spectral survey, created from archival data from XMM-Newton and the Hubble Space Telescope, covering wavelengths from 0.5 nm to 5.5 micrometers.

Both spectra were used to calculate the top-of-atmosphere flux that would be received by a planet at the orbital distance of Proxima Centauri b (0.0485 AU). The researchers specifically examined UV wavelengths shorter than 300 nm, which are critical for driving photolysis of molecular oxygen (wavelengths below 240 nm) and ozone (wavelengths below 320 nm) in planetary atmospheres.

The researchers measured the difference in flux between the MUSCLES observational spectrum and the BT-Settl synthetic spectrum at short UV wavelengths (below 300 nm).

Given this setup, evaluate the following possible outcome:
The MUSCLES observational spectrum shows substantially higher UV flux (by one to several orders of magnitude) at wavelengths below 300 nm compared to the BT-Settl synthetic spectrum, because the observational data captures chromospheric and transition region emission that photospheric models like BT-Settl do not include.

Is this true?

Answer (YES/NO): YES